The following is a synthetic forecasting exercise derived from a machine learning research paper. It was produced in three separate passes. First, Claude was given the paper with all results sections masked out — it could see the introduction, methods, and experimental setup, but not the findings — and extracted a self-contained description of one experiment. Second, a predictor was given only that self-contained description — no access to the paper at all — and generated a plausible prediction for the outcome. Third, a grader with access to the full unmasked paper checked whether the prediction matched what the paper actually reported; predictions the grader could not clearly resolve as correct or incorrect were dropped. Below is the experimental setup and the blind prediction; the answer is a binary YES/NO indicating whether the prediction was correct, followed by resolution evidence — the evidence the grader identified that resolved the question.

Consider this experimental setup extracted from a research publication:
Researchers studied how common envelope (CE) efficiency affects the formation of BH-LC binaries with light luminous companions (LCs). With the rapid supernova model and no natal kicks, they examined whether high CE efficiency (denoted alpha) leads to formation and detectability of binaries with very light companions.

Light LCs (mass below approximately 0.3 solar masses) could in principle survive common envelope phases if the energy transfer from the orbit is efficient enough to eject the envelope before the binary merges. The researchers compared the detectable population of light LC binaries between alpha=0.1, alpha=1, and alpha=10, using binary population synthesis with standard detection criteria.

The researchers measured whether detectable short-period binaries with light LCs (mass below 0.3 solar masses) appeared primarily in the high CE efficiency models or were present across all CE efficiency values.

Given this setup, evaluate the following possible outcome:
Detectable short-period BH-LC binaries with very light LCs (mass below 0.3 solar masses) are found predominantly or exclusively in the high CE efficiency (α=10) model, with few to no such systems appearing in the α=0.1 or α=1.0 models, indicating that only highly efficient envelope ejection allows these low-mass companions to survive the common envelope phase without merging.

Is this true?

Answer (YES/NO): YES